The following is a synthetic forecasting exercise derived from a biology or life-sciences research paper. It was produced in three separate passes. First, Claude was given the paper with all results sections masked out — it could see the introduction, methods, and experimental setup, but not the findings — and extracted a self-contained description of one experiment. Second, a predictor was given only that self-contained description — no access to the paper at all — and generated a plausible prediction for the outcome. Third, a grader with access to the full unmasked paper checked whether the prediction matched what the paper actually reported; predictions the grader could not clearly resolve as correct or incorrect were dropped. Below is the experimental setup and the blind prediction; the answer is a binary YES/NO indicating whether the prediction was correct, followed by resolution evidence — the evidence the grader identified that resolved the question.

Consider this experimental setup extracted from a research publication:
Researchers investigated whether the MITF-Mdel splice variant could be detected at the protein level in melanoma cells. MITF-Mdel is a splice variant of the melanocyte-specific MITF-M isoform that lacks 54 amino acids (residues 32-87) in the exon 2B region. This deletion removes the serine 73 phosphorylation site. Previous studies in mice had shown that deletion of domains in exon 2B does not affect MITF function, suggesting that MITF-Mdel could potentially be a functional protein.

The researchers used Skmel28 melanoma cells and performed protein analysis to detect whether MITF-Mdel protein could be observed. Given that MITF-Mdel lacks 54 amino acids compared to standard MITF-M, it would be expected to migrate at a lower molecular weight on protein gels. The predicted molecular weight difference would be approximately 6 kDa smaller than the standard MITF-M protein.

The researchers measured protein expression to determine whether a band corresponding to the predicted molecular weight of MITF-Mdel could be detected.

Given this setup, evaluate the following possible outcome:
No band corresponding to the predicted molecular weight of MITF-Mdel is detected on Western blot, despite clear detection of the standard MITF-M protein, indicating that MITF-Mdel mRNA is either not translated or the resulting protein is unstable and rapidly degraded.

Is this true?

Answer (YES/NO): NO